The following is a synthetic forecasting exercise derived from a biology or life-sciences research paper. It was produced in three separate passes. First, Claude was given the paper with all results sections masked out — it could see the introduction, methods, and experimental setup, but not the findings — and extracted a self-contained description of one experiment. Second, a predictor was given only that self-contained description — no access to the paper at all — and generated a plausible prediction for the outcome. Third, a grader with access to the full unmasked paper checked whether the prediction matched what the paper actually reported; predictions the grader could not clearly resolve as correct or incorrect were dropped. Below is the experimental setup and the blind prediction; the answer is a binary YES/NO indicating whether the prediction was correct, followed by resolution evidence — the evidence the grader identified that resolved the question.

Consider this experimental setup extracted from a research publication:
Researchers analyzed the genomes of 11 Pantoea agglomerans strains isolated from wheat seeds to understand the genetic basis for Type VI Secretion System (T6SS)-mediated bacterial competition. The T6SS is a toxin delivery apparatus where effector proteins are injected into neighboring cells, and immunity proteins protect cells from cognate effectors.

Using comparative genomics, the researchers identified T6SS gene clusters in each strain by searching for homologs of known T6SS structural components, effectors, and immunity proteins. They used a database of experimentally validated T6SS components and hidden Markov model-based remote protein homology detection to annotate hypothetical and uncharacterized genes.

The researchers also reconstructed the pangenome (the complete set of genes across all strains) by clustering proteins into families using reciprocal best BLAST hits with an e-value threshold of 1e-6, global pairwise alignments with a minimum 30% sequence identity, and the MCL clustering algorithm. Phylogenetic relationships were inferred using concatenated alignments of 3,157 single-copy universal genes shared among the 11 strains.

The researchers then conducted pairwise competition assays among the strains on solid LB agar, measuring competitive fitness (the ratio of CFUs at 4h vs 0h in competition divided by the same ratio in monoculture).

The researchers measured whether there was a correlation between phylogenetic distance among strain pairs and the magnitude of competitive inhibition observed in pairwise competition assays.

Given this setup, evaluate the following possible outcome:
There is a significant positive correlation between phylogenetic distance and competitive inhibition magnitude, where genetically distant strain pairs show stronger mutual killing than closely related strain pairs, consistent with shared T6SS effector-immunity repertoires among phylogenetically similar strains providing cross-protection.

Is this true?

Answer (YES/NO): NO